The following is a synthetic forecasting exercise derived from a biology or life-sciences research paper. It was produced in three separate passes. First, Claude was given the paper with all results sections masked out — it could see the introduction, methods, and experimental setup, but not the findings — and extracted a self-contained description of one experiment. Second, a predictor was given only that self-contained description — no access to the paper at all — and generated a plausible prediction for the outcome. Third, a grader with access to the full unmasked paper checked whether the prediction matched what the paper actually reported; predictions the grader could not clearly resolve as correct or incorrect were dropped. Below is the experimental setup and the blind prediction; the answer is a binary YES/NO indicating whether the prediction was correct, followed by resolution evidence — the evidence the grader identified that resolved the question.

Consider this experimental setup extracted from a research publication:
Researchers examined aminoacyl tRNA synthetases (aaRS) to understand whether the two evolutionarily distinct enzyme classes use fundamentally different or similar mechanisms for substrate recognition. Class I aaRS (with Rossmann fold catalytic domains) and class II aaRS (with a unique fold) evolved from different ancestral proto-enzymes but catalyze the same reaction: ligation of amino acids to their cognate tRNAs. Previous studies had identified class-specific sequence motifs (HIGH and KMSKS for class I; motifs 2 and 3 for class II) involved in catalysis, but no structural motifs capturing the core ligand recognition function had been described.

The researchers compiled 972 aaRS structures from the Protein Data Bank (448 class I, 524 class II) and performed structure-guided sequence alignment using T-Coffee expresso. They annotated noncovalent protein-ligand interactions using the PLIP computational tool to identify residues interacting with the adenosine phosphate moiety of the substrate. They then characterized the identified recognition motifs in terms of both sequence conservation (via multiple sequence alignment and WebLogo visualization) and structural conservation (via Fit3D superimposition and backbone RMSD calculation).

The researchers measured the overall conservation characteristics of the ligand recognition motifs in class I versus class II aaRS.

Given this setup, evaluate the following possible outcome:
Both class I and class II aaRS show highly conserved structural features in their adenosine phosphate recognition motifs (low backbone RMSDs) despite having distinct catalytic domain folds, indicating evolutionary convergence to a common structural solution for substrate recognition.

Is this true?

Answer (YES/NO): NO